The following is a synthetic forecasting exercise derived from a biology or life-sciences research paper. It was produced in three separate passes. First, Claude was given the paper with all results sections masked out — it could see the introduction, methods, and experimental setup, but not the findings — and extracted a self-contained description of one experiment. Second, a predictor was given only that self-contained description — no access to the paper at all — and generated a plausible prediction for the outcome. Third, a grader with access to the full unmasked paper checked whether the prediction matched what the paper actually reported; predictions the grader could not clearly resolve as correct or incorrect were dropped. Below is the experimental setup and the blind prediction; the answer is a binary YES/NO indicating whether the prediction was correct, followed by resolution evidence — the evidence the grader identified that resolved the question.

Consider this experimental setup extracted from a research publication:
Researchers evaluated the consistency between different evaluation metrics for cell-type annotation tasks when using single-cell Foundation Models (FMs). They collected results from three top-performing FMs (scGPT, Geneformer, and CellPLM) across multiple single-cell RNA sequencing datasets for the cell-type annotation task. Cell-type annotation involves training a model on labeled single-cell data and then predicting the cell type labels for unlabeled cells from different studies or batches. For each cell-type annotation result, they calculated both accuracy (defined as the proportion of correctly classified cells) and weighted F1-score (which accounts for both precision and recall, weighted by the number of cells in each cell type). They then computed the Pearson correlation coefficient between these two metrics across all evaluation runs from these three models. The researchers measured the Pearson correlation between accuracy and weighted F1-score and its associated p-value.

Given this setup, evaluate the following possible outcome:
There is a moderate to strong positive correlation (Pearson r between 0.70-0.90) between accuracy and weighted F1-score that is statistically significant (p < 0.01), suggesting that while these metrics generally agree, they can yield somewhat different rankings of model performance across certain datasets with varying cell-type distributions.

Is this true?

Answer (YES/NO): NO